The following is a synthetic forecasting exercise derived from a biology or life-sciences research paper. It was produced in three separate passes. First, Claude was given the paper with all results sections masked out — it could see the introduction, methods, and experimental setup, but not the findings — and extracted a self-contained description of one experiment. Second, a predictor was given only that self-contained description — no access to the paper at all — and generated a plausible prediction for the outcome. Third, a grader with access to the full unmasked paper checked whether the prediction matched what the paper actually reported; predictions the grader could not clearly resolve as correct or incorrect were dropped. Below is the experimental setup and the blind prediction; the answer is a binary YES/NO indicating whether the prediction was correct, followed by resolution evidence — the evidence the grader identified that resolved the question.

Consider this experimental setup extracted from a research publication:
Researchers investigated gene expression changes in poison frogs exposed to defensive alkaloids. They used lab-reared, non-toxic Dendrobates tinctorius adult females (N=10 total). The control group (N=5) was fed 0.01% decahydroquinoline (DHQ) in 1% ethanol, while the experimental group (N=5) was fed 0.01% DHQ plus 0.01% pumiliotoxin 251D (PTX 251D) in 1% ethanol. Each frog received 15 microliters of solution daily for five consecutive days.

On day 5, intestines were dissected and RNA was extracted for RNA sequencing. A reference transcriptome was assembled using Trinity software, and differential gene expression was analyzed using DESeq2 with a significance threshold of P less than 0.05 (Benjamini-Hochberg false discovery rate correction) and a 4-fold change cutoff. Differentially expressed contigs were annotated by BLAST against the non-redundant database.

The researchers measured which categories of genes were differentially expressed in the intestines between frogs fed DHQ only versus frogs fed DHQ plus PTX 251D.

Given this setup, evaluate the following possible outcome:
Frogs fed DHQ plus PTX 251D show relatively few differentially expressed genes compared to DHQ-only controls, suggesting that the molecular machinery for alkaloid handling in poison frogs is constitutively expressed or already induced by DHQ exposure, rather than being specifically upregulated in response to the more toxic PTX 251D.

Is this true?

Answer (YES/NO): NO